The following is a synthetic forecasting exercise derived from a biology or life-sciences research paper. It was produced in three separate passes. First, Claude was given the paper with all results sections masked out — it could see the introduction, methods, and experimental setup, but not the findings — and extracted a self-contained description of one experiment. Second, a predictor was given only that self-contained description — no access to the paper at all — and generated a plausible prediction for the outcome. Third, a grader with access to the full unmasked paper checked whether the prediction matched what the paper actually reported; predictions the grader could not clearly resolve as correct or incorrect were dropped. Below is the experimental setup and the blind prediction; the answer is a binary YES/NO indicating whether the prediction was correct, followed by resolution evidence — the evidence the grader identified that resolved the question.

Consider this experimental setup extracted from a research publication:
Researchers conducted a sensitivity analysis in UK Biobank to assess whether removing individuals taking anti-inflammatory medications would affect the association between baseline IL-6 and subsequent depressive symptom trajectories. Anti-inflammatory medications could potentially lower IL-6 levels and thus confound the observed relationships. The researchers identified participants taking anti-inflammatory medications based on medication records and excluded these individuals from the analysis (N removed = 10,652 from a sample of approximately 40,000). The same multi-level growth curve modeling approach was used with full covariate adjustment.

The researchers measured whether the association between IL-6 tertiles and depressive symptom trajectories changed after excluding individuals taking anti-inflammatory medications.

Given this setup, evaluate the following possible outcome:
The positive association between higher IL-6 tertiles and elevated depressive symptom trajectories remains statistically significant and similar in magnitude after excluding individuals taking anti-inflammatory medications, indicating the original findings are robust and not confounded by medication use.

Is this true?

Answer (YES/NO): YES